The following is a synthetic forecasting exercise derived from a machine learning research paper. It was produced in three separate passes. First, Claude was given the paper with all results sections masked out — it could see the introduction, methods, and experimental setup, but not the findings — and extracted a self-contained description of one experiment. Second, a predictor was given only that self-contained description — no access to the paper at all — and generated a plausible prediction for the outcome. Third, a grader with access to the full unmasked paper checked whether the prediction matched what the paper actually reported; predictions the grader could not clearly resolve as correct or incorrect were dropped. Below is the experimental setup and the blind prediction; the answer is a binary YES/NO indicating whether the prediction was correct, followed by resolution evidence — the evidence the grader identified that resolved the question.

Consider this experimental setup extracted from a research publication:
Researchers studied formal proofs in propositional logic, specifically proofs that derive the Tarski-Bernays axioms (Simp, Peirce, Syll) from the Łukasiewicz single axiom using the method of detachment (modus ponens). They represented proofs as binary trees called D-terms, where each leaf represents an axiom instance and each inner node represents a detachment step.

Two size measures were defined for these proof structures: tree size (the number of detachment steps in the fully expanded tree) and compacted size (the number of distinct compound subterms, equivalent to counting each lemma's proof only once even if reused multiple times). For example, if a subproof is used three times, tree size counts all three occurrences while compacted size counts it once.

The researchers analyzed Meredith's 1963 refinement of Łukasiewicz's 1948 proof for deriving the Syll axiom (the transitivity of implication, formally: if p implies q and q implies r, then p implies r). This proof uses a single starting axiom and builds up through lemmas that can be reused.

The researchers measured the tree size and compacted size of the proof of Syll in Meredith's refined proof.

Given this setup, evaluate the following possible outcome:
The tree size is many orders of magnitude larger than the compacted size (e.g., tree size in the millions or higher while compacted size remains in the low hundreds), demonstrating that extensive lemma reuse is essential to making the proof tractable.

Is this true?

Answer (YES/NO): NO